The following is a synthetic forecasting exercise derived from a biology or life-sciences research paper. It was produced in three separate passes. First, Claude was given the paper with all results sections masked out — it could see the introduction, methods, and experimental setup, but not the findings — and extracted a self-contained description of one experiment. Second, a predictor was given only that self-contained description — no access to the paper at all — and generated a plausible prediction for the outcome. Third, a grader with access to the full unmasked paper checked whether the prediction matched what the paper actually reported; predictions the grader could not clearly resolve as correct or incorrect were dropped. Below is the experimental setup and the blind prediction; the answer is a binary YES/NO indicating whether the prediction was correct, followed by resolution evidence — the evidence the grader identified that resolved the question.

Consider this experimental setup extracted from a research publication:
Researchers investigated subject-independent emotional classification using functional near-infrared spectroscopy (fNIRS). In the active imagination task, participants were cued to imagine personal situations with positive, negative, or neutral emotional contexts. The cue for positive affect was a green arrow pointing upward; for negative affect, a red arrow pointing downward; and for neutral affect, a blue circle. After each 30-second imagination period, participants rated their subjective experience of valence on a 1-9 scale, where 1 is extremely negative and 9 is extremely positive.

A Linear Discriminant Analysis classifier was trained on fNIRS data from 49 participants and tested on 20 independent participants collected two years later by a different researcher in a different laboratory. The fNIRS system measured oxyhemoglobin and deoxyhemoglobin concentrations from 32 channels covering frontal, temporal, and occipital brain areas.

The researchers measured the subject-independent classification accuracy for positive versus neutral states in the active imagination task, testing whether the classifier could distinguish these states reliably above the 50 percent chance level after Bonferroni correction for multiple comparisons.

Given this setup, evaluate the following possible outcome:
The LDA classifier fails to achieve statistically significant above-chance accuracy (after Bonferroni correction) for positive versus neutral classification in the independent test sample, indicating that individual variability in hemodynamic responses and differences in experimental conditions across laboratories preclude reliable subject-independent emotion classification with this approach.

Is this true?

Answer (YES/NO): NO